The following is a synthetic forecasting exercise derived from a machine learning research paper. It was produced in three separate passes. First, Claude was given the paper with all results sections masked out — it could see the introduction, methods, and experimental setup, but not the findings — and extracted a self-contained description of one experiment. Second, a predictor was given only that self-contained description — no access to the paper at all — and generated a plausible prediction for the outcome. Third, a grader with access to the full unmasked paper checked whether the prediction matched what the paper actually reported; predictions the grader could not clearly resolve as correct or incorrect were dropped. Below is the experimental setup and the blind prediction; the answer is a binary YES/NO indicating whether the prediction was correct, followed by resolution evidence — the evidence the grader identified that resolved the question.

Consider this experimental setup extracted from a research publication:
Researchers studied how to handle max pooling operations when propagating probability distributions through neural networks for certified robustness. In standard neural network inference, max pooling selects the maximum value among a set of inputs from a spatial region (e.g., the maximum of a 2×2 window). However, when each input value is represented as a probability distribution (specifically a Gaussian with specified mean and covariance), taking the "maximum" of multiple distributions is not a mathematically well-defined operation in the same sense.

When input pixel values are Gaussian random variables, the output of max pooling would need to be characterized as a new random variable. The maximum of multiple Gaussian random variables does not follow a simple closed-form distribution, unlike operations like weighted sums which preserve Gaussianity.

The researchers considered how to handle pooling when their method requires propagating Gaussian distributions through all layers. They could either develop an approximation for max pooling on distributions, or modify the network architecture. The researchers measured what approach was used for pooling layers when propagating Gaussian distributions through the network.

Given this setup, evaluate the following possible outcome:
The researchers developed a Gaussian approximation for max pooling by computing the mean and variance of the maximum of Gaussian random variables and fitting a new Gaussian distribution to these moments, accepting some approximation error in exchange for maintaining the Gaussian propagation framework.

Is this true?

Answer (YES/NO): NO